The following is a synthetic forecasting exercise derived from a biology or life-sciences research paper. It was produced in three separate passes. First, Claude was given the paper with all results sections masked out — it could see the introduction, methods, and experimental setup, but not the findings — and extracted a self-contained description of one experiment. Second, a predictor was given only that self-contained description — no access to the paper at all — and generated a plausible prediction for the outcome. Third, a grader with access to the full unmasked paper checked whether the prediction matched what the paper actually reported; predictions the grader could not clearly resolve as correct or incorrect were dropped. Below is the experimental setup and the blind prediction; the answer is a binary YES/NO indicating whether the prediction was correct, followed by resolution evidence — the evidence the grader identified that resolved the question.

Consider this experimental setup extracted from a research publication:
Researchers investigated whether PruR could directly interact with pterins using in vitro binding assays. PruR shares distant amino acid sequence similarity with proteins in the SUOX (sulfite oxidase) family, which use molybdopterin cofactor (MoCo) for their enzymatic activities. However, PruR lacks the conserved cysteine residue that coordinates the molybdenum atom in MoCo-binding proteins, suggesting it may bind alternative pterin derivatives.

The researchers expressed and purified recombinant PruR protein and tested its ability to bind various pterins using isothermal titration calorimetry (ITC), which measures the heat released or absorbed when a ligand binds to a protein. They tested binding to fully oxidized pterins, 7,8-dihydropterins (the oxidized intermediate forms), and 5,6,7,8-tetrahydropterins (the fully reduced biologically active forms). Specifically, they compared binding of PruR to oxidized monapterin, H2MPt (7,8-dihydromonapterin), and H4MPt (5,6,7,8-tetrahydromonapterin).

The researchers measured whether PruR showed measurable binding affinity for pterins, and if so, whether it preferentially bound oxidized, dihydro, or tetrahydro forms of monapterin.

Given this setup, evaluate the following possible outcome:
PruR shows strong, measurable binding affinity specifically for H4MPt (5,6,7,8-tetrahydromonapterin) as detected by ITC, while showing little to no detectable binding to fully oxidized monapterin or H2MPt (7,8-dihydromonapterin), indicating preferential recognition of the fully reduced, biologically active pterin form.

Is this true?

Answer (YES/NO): NO